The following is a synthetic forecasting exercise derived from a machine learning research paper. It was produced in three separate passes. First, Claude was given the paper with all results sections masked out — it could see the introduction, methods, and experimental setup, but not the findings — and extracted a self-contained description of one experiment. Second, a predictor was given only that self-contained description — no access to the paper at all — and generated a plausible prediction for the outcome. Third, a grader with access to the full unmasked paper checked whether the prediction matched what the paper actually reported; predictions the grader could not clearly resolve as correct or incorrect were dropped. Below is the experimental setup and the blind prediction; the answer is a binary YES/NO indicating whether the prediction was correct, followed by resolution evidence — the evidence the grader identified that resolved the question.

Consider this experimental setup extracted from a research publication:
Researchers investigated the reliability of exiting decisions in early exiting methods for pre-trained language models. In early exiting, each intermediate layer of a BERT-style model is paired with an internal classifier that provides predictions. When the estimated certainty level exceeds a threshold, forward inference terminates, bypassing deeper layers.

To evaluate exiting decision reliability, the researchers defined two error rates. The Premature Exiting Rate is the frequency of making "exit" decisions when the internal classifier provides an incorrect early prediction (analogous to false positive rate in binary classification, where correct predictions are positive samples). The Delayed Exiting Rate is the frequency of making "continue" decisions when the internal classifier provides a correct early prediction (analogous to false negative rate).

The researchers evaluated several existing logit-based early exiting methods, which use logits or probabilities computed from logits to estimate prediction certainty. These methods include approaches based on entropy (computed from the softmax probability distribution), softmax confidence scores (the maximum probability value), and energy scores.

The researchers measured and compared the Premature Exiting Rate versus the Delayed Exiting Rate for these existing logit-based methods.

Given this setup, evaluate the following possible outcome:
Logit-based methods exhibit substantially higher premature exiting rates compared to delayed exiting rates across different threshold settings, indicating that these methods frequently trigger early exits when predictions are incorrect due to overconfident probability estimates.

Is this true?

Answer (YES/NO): YES